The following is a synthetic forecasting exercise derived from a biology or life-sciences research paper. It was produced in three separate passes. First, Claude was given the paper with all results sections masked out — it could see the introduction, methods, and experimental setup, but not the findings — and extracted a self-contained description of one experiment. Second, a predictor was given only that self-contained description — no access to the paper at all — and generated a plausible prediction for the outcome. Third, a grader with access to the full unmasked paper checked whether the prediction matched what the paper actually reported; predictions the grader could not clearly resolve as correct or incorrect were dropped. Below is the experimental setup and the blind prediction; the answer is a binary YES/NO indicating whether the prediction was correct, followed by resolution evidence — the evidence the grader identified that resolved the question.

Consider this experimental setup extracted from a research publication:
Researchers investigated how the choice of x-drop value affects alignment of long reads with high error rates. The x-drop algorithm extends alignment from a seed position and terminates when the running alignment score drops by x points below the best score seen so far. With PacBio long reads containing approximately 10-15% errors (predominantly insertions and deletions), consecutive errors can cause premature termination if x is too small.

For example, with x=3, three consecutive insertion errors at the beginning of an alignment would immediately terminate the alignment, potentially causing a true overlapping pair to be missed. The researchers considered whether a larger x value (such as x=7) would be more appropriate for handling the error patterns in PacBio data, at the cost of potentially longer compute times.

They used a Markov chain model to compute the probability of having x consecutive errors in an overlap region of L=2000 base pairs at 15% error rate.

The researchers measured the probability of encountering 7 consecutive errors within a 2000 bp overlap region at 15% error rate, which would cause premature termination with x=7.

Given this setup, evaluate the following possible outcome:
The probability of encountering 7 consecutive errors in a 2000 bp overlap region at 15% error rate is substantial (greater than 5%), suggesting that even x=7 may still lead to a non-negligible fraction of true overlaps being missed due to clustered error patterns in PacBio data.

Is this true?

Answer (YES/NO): NO